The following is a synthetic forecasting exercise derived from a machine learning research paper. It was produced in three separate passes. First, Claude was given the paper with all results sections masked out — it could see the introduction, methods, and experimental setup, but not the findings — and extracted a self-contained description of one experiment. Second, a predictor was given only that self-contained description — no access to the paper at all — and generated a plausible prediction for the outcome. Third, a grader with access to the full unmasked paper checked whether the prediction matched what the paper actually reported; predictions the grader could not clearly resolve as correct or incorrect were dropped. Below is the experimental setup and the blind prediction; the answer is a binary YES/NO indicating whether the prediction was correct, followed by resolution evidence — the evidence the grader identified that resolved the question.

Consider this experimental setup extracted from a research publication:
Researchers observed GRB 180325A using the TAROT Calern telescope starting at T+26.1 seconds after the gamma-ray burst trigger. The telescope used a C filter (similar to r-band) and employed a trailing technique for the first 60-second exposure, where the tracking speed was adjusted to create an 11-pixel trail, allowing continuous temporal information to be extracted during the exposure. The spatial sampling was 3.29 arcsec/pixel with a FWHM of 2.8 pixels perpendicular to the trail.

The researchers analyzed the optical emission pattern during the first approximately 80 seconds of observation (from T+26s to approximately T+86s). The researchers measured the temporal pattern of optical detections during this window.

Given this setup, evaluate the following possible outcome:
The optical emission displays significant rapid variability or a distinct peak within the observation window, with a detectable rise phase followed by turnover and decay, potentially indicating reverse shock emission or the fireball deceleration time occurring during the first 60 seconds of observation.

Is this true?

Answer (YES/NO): YES